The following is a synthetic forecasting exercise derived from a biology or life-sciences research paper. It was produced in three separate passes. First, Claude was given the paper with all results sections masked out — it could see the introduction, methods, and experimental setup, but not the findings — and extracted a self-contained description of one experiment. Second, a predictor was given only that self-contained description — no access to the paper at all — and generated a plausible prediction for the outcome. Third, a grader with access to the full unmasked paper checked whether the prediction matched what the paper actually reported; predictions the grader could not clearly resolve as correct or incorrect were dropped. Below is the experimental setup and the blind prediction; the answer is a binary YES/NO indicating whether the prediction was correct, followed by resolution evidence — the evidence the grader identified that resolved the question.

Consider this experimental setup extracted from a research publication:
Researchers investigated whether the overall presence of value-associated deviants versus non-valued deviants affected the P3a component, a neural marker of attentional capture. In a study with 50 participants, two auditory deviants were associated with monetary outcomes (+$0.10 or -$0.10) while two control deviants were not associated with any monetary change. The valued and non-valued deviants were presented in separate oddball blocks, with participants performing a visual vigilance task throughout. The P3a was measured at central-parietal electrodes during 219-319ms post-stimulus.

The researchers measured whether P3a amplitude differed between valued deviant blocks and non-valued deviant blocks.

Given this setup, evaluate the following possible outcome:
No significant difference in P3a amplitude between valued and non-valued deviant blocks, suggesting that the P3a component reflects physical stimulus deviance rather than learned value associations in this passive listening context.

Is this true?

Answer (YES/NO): YES